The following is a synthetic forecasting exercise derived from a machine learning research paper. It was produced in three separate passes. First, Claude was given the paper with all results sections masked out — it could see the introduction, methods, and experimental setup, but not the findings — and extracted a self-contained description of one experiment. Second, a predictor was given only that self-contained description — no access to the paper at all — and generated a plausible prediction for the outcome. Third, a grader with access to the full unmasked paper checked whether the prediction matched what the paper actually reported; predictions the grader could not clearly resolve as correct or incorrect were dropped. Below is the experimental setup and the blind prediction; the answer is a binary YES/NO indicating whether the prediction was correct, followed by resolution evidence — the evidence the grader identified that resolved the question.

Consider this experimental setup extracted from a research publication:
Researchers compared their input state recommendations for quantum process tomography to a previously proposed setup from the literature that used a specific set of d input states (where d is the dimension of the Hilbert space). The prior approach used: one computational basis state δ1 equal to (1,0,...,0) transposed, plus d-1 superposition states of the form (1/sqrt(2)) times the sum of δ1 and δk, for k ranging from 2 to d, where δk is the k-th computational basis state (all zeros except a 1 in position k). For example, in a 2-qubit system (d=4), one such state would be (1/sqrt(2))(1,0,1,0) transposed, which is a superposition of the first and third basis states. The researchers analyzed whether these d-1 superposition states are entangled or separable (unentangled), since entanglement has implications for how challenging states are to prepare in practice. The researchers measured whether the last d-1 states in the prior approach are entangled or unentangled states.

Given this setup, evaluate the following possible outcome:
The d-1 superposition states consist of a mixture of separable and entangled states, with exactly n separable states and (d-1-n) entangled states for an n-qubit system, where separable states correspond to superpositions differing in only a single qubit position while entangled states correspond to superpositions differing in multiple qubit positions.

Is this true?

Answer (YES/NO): NO